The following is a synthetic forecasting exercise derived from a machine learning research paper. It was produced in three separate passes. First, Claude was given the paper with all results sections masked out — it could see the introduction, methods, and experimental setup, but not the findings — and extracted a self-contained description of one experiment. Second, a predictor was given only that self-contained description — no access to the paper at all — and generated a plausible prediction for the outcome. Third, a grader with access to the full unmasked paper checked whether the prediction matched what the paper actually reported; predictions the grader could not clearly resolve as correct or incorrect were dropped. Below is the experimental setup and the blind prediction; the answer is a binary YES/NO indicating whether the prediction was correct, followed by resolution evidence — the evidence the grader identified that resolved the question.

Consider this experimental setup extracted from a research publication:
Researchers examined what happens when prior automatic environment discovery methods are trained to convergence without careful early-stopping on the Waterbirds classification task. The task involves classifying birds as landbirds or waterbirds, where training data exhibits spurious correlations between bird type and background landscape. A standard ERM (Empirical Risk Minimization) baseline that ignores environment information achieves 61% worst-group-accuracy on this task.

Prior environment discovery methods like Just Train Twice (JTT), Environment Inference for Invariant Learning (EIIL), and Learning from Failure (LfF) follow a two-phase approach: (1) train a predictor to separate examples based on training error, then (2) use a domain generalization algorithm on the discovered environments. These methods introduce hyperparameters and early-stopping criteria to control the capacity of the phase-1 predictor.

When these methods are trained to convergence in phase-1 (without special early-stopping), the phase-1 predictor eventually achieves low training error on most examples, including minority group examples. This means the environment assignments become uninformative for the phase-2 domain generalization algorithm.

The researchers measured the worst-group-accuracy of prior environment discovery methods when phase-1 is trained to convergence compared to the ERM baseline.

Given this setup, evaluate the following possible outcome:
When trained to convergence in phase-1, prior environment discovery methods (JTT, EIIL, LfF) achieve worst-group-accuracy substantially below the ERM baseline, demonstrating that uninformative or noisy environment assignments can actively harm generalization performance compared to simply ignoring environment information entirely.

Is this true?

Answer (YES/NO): NO